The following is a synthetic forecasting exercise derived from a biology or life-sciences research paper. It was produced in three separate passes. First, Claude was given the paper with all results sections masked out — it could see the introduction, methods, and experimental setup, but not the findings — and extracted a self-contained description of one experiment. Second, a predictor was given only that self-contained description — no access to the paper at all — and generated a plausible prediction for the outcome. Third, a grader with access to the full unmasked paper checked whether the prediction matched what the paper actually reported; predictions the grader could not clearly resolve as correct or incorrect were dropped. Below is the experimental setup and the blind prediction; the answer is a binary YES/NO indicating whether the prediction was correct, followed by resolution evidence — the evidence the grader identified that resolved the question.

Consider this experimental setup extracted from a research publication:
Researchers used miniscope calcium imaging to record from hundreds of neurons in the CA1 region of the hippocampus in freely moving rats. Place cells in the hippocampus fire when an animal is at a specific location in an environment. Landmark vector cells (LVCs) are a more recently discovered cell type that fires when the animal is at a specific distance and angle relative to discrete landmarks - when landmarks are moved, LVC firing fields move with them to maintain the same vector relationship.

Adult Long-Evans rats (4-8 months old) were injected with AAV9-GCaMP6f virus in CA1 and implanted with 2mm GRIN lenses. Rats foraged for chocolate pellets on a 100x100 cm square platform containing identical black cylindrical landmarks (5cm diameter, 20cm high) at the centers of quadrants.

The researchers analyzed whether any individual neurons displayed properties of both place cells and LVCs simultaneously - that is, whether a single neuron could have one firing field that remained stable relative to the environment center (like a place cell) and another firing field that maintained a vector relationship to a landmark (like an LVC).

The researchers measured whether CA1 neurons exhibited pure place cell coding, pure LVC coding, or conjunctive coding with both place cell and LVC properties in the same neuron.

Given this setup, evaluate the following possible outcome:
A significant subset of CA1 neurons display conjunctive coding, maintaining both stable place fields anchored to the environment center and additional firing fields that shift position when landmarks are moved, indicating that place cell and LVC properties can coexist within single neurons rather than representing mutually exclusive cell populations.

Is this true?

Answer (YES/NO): YES